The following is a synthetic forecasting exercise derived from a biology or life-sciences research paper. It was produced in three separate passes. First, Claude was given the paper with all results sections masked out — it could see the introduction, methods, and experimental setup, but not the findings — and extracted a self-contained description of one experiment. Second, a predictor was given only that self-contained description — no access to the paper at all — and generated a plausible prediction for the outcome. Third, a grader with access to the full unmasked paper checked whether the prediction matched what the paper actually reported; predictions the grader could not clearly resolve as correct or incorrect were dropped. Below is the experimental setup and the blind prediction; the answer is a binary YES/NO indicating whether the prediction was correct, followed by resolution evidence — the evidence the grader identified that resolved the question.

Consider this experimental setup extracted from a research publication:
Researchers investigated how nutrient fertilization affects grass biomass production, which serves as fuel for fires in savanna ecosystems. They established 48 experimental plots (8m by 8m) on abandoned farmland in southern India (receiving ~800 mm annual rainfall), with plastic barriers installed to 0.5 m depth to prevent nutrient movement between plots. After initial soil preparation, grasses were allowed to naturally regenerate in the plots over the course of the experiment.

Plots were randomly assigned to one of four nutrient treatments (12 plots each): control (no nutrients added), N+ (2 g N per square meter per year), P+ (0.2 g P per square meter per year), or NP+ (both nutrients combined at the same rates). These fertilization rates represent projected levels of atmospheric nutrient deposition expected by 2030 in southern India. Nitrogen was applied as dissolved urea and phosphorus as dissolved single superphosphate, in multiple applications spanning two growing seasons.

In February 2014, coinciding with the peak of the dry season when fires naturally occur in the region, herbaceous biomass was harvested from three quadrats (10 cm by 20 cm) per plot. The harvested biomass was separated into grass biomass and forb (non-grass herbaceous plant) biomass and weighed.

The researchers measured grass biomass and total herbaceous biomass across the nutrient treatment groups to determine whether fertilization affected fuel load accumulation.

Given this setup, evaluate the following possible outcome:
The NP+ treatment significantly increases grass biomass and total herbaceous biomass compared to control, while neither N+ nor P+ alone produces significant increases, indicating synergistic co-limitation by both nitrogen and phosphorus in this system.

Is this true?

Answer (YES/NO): NO